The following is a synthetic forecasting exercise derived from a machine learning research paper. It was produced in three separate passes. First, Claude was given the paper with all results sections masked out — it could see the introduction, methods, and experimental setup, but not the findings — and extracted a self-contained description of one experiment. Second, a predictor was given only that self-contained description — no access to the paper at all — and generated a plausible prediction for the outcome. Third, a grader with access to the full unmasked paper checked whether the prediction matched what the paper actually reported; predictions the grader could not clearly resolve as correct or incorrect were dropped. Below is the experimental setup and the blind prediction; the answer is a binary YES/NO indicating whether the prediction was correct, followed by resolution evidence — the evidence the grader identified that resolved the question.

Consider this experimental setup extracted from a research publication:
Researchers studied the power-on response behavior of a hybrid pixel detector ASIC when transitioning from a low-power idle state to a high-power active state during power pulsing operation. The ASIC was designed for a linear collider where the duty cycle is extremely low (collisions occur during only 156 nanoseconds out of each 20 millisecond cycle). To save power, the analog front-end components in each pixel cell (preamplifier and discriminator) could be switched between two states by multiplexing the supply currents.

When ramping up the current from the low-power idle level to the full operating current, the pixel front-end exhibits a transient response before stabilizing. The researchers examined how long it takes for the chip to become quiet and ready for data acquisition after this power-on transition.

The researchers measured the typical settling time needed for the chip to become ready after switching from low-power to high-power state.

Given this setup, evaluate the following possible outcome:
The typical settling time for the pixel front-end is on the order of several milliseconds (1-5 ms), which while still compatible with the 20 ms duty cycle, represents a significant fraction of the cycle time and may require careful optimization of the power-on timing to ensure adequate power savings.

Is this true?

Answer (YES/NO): NO